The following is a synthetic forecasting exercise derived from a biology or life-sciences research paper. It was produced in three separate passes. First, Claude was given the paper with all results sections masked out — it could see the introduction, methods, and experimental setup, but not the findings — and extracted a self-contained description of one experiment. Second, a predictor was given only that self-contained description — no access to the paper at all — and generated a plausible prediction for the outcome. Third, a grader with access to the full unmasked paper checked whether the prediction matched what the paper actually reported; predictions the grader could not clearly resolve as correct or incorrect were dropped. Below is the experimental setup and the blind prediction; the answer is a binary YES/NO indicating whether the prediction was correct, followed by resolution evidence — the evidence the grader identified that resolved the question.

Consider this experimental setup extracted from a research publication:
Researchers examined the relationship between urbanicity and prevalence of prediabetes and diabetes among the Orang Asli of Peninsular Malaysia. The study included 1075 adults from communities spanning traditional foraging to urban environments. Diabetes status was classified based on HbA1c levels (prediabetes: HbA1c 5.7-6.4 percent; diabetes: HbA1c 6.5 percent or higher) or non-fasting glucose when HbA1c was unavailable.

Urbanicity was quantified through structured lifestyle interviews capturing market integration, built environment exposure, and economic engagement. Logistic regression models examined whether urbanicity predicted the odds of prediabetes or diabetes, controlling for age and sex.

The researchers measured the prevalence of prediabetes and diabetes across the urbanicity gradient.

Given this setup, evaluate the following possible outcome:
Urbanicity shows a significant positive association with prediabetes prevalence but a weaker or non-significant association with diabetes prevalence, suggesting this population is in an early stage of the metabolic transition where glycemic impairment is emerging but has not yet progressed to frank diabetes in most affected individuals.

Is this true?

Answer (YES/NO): NO